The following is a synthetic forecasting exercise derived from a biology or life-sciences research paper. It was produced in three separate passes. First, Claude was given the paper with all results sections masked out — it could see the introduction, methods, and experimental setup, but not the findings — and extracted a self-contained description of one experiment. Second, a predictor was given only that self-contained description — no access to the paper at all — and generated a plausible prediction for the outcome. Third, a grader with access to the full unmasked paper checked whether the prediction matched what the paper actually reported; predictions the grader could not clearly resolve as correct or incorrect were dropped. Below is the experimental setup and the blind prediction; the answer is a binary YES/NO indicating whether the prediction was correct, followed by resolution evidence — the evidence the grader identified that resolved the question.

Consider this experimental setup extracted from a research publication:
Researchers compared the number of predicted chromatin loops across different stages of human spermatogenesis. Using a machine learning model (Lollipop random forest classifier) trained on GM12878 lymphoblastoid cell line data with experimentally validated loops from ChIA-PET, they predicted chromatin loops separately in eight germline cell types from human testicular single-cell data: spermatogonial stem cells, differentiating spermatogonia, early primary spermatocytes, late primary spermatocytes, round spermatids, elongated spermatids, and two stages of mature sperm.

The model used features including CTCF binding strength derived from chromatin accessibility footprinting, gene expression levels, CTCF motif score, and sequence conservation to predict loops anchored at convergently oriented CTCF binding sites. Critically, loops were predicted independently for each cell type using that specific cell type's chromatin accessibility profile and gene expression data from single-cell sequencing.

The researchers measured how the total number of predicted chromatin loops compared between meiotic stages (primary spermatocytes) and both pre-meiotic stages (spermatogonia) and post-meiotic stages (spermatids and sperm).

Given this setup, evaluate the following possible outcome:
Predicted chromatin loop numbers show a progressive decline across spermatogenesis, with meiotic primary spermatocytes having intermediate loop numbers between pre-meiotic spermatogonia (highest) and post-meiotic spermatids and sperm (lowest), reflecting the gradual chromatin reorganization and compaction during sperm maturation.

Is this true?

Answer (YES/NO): NO